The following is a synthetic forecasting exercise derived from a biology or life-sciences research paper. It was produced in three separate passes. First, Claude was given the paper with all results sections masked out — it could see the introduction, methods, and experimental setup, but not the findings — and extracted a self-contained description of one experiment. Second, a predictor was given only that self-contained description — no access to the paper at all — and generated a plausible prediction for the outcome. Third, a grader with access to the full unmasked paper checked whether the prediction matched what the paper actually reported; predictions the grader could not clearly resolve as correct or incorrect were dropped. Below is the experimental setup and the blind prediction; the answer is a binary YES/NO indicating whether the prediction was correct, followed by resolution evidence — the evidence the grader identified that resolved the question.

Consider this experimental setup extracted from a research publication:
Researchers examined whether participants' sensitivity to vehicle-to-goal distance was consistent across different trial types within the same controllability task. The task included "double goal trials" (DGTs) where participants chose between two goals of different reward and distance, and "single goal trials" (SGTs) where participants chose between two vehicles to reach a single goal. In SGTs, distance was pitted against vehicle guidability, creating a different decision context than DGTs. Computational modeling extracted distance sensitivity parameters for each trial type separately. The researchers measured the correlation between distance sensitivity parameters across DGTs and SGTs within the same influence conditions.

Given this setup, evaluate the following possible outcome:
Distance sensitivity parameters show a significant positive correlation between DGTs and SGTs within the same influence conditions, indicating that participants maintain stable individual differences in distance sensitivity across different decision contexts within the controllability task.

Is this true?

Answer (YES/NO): YES